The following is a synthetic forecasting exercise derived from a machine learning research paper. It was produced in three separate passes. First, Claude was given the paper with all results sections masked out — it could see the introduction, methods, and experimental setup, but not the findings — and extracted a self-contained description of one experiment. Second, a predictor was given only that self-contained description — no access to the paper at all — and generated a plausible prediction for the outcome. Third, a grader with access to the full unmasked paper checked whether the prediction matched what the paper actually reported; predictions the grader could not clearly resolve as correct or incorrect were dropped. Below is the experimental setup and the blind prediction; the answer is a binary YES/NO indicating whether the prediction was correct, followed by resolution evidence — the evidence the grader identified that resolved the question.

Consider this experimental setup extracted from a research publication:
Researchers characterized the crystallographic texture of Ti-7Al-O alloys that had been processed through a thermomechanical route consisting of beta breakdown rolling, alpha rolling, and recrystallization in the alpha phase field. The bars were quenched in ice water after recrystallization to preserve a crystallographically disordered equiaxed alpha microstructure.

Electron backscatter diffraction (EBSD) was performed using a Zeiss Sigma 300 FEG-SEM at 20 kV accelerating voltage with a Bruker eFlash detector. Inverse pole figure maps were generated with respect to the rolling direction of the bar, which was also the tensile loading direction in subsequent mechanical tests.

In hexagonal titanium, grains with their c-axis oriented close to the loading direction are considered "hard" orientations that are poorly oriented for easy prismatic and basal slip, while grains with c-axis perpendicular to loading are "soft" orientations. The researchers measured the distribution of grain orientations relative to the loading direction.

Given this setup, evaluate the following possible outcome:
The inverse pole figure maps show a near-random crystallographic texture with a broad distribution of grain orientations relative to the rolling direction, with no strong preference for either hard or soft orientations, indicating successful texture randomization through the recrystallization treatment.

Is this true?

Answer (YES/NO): NO